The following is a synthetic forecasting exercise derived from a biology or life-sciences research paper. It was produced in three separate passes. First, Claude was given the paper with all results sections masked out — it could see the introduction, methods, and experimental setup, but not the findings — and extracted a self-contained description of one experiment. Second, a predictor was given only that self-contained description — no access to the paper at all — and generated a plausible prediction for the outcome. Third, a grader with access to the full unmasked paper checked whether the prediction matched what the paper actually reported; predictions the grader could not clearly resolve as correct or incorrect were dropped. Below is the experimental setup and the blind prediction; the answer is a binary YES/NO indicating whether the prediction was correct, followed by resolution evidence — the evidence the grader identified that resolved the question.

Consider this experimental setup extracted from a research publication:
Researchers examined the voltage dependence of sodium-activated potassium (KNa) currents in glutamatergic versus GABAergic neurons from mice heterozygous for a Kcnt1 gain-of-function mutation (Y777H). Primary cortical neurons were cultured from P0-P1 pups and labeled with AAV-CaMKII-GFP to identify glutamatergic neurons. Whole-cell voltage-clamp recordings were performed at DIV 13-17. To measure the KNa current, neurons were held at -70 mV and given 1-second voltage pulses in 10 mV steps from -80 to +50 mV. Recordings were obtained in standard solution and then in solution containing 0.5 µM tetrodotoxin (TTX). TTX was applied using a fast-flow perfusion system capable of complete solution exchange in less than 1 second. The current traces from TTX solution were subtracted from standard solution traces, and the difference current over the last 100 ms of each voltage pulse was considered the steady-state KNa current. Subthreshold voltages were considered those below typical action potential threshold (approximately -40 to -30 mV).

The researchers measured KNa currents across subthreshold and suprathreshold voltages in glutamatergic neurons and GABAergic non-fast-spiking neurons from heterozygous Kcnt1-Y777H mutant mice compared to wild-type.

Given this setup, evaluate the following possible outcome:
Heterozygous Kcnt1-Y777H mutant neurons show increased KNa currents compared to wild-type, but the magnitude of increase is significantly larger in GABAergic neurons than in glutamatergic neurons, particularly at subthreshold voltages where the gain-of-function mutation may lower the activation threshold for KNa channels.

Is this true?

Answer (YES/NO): YES